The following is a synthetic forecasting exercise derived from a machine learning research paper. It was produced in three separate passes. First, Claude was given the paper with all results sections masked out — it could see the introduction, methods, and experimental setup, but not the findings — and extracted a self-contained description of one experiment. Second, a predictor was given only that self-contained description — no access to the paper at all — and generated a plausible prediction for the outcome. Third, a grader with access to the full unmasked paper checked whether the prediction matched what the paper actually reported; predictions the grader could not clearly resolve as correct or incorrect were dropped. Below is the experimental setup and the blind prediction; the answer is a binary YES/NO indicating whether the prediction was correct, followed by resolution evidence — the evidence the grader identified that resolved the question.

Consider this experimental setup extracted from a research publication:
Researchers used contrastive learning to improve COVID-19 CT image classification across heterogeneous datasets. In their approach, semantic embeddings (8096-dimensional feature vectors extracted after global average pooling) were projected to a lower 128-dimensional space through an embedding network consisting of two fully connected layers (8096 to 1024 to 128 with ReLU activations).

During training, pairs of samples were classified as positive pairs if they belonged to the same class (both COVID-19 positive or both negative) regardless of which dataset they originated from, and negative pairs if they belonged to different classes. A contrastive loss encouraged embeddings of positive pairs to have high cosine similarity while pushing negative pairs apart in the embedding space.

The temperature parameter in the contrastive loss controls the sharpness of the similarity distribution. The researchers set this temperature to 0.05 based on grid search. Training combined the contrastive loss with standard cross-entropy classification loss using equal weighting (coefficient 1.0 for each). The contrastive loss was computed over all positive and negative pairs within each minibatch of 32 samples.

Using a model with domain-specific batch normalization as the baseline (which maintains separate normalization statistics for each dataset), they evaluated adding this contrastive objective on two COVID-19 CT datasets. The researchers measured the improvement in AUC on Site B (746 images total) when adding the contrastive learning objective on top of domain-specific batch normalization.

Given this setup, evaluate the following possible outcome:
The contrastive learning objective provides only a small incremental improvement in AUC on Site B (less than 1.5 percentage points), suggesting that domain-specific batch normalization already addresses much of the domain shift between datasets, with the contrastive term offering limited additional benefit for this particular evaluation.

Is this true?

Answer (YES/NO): YES